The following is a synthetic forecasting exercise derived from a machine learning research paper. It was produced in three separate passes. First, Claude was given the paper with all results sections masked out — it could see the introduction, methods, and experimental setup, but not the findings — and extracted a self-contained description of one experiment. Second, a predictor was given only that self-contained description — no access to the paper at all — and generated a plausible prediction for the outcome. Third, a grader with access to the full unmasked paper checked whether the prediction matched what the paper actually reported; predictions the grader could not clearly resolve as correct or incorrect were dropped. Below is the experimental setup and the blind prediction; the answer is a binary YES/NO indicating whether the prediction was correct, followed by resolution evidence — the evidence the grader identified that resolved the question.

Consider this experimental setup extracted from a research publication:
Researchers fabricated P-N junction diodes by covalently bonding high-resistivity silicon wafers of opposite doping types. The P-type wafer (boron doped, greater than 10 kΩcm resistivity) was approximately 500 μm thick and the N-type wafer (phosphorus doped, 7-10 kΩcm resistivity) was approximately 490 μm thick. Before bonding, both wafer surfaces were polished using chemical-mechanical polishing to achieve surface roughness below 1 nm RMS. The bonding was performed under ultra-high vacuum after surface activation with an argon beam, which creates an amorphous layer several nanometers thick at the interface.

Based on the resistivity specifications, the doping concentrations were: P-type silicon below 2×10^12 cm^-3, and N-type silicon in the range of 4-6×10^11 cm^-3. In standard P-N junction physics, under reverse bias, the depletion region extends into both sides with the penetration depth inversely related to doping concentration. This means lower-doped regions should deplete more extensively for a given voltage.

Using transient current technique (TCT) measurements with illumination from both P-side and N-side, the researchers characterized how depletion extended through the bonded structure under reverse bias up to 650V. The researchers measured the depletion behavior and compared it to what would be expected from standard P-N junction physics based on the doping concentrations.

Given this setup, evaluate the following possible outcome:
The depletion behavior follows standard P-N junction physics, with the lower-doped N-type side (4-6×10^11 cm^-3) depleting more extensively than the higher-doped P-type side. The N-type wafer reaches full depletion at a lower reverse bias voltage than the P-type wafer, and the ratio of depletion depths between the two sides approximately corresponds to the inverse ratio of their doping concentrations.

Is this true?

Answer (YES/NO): NO